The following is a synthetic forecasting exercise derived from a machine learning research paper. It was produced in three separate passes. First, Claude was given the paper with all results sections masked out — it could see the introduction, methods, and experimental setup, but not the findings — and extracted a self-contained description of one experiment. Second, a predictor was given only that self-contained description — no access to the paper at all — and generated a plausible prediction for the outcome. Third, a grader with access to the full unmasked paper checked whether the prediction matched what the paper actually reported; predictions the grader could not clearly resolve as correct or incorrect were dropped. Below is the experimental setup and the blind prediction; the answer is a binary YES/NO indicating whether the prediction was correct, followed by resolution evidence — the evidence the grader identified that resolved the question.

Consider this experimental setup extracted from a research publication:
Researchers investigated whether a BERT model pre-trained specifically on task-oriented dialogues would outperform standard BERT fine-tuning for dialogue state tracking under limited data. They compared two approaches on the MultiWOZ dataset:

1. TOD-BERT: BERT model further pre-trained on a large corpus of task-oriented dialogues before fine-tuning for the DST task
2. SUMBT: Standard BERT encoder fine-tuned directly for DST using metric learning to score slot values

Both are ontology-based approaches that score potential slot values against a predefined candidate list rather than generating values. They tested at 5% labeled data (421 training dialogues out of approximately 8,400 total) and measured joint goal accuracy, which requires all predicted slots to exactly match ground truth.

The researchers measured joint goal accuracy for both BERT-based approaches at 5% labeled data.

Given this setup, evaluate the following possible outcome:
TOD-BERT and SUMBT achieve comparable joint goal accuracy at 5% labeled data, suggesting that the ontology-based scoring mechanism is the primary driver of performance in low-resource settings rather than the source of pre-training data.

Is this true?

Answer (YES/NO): NO